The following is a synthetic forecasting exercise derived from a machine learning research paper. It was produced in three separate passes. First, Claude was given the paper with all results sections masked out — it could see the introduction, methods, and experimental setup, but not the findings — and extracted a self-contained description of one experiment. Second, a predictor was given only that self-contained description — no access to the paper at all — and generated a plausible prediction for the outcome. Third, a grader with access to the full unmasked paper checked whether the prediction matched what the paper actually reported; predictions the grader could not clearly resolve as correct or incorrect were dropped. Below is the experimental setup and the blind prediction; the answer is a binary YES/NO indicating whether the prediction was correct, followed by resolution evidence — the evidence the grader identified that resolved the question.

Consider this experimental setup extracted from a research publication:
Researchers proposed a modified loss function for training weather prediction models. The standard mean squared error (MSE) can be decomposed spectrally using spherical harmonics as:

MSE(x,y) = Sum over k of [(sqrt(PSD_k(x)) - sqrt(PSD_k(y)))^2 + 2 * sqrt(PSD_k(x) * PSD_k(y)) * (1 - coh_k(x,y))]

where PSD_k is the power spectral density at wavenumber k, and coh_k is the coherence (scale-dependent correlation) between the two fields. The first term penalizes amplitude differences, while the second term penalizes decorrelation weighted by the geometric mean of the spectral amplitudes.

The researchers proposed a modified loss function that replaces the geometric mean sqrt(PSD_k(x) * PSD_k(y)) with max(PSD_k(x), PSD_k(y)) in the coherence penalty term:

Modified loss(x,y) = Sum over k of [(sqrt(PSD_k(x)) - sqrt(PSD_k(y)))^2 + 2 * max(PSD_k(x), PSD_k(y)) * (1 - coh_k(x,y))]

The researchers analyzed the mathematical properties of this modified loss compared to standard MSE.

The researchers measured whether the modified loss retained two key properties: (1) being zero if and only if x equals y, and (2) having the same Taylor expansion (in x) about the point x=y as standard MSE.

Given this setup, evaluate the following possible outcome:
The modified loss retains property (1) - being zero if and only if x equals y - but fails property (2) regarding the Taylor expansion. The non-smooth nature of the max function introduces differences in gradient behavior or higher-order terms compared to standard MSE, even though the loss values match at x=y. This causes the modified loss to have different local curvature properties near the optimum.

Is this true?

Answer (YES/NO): NO